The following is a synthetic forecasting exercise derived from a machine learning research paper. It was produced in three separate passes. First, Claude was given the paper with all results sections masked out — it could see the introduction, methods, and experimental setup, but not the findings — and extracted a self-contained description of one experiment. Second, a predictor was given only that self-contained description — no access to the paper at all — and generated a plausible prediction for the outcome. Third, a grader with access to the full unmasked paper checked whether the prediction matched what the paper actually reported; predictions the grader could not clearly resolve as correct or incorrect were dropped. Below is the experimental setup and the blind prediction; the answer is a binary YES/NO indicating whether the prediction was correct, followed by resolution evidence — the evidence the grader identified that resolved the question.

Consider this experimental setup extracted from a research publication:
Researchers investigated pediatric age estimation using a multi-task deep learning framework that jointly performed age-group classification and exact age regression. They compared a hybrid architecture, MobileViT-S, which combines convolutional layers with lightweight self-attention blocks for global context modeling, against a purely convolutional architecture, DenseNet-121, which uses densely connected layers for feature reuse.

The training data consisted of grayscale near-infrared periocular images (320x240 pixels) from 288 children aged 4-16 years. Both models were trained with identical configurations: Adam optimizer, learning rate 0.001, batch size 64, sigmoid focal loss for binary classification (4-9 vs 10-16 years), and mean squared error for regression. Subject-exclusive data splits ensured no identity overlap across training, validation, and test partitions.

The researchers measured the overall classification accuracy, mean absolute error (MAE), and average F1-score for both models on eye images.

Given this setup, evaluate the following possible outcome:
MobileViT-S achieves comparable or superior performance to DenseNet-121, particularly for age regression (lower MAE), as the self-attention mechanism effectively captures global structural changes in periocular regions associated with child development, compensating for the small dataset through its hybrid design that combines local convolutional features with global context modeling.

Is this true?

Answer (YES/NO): NO